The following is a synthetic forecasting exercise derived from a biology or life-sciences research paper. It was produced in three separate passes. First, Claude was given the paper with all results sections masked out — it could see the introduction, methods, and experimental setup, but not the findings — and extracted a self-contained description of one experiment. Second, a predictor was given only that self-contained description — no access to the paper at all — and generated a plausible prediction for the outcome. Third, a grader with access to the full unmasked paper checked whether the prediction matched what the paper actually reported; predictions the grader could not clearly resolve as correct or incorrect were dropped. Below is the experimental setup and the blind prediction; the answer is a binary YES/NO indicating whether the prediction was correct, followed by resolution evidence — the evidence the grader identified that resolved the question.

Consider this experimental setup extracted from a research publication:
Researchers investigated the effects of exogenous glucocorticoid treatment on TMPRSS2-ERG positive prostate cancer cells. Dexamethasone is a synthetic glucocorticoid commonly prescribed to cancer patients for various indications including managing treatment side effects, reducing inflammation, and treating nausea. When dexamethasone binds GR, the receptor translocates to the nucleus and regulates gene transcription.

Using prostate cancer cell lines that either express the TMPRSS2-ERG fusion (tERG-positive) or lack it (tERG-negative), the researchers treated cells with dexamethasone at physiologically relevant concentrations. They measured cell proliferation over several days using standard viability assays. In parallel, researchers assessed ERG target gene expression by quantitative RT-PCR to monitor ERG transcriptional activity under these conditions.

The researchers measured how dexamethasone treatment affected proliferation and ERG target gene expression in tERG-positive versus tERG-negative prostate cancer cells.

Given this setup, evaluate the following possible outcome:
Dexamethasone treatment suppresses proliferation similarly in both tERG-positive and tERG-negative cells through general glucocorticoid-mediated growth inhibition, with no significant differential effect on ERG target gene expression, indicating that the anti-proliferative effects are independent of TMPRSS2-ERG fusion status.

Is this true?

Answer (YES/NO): NO